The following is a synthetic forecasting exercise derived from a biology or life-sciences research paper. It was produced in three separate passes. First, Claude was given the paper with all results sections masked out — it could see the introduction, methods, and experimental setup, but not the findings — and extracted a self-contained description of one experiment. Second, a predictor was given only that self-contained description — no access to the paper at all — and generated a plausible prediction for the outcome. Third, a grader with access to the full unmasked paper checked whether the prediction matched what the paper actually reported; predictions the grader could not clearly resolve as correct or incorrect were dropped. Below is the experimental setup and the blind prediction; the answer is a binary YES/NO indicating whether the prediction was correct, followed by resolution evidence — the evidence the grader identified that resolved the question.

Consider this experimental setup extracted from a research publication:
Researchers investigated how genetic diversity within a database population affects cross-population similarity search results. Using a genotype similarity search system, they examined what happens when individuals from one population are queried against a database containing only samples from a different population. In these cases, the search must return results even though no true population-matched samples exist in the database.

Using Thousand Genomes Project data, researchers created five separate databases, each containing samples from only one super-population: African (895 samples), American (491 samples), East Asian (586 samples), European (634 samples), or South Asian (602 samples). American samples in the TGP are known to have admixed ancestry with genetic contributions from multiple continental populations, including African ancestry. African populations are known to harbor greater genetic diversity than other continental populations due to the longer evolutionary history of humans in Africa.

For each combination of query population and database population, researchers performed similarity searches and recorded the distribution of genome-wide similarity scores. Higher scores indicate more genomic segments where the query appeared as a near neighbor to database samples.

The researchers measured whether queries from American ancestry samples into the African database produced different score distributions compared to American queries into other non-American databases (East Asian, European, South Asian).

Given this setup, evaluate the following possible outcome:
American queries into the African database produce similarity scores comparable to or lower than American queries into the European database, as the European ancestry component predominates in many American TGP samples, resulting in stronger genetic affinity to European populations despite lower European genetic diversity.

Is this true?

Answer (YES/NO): NO